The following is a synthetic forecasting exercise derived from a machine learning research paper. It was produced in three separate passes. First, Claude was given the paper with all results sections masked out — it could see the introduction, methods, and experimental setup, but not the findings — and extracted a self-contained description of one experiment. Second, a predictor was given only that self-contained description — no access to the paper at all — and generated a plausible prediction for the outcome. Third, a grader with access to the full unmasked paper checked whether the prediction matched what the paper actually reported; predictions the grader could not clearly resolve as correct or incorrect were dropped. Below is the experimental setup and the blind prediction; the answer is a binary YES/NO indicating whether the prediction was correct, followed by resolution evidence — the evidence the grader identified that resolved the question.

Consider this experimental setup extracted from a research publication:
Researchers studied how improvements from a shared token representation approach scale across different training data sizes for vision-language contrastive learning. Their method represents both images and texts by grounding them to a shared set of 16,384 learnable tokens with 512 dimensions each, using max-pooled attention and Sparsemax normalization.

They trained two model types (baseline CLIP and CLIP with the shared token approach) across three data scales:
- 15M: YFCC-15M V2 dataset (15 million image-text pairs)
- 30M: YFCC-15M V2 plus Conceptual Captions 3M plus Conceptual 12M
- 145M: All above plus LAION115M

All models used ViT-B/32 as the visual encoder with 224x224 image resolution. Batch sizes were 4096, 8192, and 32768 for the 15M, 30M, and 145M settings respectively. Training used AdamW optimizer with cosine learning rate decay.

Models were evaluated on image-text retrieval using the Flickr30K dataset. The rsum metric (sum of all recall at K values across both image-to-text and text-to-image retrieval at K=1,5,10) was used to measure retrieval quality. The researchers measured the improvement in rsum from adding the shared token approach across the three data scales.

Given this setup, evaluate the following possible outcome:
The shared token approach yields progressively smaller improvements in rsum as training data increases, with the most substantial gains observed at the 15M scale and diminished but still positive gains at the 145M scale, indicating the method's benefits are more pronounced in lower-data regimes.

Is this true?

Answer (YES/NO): NO